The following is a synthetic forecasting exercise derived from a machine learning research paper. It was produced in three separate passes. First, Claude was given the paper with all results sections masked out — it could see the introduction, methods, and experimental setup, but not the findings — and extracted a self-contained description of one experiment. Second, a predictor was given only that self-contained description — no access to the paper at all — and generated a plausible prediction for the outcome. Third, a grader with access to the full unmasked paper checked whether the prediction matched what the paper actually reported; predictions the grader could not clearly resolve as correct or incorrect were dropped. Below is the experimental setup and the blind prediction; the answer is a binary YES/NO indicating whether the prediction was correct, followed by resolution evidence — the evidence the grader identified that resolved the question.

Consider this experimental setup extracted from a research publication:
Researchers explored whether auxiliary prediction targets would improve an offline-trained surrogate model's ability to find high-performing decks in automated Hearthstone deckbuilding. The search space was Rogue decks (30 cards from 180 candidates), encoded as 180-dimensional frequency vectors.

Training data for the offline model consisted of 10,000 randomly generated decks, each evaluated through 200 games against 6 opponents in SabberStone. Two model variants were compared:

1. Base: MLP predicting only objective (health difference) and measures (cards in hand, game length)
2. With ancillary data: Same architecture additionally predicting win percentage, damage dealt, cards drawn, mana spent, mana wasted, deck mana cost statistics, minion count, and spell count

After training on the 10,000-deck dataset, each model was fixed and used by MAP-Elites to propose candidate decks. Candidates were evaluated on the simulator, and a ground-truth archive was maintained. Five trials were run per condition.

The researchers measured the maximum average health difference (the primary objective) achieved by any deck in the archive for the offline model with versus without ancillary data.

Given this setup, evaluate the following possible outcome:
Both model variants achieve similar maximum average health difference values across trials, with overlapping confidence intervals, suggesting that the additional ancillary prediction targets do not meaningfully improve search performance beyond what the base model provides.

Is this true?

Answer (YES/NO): NO